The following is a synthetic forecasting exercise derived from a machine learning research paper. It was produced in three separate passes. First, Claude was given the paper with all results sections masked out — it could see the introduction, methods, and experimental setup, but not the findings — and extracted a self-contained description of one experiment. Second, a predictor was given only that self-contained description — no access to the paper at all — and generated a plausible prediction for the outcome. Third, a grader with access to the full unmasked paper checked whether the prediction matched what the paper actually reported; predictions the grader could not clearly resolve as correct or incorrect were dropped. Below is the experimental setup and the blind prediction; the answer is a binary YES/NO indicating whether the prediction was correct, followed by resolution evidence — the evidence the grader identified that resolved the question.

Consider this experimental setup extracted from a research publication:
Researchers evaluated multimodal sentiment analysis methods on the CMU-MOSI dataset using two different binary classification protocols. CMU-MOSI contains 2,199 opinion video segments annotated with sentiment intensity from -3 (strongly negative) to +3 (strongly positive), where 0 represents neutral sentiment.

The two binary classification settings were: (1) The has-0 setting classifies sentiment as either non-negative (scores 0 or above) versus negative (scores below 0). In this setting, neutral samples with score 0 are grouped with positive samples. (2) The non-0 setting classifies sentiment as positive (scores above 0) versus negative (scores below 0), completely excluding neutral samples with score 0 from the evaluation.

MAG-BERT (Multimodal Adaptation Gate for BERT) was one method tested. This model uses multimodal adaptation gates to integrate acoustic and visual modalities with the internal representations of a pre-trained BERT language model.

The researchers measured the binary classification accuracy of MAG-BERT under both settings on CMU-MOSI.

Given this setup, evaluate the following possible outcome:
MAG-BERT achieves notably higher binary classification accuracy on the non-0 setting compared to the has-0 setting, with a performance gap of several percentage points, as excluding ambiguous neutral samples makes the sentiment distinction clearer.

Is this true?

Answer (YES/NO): NO